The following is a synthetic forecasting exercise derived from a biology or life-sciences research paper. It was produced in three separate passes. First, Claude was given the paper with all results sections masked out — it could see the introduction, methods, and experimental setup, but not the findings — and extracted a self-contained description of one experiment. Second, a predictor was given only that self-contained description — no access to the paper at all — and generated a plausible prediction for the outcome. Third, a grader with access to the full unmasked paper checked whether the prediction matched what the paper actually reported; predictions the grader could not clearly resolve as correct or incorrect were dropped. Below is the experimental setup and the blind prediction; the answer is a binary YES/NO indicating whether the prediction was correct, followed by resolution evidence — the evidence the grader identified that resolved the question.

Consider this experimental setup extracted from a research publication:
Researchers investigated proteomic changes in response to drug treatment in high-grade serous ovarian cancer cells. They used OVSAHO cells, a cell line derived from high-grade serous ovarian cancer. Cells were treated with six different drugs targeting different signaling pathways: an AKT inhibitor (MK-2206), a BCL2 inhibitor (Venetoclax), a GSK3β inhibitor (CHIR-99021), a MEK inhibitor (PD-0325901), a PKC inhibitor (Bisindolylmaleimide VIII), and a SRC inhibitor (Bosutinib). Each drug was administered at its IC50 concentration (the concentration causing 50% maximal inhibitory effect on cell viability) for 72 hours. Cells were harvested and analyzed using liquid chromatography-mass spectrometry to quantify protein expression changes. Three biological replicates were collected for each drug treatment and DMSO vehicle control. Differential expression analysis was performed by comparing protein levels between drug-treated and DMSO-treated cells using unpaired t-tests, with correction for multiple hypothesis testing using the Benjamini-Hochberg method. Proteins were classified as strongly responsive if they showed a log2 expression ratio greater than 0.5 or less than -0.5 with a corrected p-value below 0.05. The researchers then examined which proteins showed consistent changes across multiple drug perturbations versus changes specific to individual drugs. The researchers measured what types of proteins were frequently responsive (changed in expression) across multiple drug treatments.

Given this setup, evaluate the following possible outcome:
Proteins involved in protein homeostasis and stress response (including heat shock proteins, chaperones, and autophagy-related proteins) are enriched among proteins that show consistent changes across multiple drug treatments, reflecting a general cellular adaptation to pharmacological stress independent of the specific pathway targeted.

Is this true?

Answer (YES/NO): NO